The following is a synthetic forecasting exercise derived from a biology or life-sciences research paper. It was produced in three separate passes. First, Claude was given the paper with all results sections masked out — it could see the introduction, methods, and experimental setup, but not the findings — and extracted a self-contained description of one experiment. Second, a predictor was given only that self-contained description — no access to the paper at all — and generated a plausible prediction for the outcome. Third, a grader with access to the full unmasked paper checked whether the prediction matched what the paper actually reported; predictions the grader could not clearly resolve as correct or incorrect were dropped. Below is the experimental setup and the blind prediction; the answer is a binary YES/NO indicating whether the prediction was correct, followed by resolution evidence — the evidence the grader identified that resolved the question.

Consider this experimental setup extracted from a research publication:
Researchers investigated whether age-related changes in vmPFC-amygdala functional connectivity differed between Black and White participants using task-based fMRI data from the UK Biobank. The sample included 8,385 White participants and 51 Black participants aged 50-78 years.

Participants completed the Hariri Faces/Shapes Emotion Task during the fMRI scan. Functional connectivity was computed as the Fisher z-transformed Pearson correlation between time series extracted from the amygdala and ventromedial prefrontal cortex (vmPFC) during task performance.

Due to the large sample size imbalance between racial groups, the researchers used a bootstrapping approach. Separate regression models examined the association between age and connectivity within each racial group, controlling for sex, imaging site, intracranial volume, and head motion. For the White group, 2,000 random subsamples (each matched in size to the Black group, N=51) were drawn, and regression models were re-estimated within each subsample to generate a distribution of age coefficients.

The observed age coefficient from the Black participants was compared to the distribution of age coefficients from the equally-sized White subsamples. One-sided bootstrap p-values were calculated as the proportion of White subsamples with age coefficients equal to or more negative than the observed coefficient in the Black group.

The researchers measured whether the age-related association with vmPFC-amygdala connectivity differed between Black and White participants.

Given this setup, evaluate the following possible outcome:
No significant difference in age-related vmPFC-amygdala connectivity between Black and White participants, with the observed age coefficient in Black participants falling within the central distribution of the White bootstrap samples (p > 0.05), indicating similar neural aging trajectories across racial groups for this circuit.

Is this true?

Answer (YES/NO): NO